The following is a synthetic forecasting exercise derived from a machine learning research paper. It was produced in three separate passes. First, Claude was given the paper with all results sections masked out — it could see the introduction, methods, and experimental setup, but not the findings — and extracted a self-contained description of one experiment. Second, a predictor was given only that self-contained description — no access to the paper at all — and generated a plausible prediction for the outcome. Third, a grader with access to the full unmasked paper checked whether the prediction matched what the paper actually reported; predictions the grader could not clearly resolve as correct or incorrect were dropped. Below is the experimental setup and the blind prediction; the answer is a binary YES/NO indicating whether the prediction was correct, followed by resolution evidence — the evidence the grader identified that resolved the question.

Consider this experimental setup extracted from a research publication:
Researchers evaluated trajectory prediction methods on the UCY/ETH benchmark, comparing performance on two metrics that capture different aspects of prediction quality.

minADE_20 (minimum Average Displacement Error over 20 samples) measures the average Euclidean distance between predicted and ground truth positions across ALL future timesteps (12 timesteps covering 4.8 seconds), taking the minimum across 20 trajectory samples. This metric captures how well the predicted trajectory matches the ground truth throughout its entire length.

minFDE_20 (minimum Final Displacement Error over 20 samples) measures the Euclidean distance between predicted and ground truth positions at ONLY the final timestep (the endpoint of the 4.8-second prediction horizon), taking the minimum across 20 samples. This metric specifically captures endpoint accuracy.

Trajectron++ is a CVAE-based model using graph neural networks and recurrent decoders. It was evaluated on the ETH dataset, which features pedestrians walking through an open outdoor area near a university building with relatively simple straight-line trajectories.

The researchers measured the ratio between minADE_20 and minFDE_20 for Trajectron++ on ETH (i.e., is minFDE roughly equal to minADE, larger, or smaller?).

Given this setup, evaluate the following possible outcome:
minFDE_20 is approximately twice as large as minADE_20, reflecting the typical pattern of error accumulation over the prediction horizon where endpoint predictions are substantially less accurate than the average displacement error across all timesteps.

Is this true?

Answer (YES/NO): NO